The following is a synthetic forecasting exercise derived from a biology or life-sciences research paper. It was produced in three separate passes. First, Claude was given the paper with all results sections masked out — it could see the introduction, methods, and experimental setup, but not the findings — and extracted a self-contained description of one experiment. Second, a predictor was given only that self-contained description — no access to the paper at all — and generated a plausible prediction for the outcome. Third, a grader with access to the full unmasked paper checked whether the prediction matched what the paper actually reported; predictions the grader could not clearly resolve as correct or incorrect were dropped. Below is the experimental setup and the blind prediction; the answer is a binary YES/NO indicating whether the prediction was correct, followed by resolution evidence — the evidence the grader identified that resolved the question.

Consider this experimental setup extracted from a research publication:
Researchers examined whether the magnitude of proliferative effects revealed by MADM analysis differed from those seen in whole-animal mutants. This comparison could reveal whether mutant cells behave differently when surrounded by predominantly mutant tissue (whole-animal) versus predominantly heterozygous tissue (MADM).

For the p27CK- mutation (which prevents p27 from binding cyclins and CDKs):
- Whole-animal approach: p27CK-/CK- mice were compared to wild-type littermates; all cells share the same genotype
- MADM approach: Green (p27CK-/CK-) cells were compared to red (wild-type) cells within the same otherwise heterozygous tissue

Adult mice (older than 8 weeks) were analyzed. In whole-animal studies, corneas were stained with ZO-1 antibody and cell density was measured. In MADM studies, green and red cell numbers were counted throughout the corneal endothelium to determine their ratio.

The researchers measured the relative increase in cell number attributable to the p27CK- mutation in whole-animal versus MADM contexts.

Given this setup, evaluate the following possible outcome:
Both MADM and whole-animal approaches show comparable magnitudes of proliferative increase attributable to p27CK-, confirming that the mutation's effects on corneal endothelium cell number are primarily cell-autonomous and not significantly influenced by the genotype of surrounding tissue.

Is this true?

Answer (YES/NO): NO